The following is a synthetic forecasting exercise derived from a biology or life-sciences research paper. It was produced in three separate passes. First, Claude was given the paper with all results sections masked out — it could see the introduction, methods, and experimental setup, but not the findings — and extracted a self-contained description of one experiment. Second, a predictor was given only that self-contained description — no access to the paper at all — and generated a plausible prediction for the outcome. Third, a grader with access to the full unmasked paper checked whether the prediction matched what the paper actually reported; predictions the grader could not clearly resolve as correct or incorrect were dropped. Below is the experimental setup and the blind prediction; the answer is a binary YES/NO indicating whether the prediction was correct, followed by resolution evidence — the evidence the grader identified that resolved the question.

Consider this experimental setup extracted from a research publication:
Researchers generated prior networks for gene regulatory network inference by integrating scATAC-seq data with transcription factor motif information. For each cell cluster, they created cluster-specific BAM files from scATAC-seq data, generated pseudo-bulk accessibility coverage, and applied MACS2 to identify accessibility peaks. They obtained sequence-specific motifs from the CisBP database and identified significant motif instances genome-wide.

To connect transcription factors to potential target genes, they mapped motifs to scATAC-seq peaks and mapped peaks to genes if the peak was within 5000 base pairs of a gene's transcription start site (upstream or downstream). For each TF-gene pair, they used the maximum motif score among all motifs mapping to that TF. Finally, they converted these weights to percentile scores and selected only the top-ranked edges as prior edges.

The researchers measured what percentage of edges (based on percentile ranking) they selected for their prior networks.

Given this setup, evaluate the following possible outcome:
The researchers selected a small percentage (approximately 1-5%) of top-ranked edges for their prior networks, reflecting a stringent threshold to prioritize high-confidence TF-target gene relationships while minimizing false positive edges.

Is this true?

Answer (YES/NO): NO